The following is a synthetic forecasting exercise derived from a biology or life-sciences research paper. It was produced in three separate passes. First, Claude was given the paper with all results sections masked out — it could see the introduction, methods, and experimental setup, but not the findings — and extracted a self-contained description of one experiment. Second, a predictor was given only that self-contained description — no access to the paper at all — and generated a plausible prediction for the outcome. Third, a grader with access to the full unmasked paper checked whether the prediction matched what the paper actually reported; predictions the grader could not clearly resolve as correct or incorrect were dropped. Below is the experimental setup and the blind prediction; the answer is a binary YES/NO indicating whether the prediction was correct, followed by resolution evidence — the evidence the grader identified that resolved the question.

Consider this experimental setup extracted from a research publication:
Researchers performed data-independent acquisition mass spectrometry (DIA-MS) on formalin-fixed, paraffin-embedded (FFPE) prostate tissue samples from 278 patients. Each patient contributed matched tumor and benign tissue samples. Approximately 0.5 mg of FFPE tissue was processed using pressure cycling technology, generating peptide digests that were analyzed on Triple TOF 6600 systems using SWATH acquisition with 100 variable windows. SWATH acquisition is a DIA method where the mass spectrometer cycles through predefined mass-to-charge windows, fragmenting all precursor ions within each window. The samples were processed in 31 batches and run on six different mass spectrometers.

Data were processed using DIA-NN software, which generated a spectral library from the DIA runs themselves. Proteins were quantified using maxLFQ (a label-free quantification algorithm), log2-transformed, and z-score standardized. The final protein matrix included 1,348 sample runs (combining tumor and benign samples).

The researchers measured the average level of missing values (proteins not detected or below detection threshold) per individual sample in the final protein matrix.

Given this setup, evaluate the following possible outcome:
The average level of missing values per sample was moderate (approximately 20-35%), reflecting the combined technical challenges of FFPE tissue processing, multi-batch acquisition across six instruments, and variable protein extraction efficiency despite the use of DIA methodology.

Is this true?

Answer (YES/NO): YES